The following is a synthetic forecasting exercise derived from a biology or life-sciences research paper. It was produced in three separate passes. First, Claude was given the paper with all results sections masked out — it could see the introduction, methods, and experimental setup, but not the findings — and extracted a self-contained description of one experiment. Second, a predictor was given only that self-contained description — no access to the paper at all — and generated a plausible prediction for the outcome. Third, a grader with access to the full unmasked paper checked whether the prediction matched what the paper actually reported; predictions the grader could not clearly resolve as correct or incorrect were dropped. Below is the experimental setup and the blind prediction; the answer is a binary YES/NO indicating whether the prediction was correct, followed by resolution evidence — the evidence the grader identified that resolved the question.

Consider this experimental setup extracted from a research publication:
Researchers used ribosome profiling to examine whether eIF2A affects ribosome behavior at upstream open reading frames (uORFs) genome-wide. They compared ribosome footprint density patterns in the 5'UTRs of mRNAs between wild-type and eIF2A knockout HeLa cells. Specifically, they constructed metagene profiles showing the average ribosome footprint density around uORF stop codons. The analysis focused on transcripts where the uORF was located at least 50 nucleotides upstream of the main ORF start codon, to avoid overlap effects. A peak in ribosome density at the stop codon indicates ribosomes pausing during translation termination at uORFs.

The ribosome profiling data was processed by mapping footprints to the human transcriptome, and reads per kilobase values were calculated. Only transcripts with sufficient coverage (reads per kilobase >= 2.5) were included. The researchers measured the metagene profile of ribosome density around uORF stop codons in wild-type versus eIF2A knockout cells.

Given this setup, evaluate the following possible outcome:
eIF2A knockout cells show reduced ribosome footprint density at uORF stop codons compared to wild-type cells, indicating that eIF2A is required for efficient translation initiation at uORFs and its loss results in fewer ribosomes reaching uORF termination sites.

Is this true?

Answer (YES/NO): NO